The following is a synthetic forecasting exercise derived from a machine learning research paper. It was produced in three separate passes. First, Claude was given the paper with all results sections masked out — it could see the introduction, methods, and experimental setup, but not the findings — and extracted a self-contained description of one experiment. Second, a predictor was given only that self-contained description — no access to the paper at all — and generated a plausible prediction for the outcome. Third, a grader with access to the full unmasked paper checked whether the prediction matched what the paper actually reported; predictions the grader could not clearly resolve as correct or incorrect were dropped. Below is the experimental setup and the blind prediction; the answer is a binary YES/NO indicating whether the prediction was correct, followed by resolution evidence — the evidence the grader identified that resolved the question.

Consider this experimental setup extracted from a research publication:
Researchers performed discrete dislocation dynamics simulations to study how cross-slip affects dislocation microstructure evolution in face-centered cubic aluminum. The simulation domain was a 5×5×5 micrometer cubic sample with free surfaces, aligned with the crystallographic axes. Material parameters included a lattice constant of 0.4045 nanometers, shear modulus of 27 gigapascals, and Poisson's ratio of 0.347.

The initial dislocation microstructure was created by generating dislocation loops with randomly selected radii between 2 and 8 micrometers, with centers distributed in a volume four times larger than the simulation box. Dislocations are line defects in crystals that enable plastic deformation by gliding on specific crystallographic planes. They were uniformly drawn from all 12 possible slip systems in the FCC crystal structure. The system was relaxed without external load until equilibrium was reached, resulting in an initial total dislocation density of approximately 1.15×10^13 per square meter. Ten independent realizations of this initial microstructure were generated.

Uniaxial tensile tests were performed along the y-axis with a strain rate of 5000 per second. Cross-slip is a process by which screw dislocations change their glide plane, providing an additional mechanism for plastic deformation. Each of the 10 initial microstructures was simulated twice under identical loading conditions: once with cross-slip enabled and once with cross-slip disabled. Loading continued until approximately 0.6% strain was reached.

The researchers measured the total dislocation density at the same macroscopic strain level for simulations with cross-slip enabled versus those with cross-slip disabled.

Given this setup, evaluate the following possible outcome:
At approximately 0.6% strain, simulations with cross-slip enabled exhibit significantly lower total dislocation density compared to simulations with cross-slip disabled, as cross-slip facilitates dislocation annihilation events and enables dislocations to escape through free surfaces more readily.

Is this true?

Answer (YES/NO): NO